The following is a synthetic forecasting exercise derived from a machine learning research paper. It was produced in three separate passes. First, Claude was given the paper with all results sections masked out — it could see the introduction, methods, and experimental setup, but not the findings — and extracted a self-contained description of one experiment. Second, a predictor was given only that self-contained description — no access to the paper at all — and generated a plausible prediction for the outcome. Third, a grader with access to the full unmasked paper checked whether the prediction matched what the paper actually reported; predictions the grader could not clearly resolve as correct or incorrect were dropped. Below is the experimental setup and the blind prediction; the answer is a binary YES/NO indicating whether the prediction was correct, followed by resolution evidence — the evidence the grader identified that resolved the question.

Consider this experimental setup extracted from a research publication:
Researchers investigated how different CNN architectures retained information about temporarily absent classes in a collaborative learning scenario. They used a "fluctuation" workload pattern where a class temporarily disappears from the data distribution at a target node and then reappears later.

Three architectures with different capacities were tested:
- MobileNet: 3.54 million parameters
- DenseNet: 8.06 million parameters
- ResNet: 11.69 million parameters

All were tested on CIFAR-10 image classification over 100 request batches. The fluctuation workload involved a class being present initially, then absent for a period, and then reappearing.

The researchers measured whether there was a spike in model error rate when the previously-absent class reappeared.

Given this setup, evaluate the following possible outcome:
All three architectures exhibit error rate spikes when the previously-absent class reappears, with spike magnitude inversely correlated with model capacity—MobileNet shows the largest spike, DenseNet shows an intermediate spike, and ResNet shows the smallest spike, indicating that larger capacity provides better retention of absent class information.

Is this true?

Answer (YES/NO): NO